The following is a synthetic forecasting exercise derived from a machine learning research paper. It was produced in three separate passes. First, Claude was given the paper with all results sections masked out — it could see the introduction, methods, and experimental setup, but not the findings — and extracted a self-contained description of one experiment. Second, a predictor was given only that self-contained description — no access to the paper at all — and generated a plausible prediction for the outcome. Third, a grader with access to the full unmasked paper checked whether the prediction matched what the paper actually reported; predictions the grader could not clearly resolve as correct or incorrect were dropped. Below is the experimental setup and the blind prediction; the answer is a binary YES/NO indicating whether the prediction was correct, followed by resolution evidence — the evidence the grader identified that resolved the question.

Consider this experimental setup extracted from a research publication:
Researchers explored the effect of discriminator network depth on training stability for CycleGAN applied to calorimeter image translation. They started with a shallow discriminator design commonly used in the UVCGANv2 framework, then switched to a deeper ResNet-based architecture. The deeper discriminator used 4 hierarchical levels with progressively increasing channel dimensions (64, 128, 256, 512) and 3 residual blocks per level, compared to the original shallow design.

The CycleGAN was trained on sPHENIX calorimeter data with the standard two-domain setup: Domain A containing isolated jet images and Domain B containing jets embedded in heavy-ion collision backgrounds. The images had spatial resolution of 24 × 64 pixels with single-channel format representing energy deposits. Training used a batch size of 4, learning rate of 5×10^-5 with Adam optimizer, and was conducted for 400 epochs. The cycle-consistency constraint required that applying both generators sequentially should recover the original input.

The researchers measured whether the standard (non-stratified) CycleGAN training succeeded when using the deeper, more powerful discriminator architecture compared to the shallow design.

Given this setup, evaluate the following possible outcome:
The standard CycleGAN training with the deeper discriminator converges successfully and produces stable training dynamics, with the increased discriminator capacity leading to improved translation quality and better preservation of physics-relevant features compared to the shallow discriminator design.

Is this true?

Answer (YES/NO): NO